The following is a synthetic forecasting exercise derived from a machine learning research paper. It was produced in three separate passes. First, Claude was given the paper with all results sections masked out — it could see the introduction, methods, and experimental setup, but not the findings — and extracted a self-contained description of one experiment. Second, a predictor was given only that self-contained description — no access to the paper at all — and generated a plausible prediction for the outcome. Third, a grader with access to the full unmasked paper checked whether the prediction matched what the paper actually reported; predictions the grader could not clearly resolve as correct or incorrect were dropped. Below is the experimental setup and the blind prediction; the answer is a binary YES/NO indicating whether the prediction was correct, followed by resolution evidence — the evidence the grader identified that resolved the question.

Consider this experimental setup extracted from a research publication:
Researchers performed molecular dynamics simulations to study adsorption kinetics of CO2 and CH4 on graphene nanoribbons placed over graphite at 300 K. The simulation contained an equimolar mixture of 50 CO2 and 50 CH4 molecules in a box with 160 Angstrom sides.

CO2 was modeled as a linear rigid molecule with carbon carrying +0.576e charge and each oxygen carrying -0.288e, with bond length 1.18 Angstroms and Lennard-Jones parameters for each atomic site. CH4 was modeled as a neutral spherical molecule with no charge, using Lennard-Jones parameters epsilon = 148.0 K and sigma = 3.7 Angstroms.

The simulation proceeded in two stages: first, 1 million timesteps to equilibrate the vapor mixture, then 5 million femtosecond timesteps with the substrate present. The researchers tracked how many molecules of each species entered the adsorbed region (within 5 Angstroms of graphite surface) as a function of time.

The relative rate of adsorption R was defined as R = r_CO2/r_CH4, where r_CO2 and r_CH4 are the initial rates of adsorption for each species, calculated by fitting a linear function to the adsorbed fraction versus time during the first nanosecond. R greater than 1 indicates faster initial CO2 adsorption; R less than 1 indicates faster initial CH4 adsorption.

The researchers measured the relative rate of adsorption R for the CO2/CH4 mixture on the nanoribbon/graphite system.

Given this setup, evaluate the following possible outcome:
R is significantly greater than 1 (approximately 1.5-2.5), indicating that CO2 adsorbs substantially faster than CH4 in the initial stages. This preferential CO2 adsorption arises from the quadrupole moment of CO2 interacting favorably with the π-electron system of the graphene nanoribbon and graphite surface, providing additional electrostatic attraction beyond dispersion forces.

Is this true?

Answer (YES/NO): NO